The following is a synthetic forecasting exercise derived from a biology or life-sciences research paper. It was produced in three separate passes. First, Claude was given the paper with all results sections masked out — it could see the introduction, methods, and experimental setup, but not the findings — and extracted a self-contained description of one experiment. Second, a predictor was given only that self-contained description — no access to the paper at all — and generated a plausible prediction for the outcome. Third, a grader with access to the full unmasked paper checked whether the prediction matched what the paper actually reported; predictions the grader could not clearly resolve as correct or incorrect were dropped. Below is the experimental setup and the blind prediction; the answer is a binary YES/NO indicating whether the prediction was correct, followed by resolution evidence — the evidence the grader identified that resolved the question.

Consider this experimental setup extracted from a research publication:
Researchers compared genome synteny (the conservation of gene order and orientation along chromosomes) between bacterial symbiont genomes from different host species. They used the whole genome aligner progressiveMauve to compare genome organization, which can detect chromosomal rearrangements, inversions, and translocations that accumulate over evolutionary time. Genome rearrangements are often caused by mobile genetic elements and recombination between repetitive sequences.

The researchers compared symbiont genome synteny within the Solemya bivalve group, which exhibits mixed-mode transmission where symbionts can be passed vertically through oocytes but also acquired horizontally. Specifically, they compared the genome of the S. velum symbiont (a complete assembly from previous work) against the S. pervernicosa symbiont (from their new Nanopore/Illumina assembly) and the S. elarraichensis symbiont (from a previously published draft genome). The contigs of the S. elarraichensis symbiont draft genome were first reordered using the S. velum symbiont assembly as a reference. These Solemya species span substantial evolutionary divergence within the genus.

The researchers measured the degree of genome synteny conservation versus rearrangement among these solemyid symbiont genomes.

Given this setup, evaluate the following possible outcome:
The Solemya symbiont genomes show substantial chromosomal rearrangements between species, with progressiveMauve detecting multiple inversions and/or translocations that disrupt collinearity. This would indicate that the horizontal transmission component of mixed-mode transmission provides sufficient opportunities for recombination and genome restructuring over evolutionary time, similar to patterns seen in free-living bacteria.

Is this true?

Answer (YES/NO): NO